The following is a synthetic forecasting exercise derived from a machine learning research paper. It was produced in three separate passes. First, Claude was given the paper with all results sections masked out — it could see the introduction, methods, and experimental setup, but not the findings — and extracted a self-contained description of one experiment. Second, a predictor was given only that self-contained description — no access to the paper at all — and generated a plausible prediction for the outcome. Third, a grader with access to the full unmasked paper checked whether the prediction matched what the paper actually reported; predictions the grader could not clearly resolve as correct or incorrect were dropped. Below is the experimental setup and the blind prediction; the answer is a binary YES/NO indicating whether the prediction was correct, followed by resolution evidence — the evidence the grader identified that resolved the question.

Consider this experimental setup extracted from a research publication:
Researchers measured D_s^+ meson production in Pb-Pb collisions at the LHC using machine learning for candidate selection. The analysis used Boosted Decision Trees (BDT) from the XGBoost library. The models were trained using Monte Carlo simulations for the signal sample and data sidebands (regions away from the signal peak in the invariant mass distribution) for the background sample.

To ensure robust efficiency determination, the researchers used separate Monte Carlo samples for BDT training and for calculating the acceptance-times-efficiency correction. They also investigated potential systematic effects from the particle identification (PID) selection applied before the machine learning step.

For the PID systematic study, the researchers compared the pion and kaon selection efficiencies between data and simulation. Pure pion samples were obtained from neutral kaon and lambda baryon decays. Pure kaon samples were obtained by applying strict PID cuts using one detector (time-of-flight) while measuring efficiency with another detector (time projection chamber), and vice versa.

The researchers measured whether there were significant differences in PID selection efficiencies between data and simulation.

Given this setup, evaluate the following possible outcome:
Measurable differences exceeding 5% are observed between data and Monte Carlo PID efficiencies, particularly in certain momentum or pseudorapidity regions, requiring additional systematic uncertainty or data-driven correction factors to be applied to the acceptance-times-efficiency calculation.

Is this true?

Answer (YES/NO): NO